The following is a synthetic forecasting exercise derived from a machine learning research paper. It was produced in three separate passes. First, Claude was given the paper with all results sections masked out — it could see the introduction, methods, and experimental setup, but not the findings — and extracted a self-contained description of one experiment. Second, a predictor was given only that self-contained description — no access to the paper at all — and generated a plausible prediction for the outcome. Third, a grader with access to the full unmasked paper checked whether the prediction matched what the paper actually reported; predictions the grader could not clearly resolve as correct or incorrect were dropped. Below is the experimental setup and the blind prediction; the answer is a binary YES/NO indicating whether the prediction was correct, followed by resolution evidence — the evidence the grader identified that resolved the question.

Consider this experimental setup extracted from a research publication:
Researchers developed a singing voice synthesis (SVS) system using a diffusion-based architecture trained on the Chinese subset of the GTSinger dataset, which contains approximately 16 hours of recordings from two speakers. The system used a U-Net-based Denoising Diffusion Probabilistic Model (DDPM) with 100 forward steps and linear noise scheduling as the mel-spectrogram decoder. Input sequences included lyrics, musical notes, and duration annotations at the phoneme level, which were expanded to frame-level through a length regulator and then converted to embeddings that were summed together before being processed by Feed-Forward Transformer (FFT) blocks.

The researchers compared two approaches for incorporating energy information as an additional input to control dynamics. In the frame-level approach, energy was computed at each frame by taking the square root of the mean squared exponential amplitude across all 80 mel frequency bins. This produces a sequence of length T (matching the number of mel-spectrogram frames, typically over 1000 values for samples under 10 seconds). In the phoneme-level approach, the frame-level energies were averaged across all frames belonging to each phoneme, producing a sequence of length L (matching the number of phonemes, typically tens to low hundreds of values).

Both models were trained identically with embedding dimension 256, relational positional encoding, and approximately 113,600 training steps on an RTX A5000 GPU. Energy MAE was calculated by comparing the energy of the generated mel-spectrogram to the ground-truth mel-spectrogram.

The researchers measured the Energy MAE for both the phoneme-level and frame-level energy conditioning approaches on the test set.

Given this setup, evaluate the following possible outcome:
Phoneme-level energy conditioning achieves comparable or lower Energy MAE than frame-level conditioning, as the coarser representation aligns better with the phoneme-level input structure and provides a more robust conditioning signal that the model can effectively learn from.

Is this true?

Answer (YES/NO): NO